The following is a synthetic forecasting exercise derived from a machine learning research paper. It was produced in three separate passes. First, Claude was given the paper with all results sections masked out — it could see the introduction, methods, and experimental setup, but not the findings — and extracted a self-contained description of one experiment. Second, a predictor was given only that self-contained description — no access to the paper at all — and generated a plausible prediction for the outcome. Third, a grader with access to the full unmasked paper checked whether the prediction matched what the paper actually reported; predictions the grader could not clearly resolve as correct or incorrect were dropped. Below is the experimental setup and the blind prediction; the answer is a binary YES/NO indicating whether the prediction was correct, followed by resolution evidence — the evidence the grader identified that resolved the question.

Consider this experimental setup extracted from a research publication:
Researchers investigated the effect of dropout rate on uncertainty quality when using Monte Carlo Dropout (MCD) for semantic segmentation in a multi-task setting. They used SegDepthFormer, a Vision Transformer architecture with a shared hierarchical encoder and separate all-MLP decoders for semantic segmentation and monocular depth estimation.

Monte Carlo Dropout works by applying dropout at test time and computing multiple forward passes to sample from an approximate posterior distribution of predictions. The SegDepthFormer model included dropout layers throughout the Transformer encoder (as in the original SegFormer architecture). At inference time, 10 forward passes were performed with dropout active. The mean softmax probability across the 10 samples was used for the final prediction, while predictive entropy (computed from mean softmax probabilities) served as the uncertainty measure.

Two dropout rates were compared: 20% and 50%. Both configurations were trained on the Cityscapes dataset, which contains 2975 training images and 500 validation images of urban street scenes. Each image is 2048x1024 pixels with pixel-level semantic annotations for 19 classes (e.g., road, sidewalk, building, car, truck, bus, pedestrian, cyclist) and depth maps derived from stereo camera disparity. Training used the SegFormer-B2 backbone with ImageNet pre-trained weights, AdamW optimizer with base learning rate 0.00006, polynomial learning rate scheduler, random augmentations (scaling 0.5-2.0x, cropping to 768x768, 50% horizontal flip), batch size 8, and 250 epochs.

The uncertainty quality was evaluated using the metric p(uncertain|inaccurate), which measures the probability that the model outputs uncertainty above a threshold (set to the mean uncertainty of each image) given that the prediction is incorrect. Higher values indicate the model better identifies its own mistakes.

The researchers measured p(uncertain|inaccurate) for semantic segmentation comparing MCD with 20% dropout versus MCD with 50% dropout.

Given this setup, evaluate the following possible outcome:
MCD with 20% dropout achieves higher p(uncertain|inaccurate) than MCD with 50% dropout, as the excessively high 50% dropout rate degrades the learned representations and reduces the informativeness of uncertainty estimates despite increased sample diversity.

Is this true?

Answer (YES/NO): NO